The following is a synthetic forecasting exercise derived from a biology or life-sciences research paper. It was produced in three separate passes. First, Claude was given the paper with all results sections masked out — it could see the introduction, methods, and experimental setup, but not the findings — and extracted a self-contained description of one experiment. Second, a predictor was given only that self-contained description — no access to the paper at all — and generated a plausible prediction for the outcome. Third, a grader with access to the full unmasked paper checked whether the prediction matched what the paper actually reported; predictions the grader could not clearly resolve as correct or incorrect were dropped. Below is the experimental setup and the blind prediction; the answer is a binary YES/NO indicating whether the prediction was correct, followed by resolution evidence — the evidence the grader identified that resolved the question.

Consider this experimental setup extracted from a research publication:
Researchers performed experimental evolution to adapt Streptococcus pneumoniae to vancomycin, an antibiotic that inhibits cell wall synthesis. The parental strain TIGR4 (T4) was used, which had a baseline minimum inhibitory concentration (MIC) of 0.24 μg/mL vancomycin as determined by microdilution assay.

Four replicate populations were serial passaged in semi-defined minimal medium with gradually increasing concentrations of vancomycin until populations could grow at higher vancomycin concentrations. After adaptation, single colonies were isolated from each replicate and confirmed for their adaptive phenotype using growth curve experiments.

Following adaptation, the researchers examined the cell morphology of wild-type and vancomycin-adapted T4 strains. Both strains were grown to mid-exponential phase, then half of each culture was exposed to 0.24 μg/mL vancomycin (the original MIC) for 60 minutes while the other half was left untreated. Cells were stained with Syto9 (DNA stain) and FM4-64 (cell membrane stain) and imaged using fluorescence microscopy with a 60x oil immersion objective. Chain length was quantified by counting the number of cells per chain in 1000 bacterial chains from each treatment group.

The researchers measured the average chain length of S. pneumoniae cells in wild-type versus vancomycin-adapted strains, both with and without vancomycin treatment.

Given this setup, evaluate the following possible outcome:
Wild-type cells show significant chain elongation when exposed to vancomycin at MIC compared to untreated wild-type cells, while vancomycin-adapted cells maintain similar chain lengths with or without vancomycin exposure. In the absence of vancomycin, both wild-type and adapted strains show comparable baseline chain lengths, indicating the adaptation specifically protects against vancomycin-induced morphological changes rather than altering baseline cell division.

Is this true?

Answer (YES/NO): NO